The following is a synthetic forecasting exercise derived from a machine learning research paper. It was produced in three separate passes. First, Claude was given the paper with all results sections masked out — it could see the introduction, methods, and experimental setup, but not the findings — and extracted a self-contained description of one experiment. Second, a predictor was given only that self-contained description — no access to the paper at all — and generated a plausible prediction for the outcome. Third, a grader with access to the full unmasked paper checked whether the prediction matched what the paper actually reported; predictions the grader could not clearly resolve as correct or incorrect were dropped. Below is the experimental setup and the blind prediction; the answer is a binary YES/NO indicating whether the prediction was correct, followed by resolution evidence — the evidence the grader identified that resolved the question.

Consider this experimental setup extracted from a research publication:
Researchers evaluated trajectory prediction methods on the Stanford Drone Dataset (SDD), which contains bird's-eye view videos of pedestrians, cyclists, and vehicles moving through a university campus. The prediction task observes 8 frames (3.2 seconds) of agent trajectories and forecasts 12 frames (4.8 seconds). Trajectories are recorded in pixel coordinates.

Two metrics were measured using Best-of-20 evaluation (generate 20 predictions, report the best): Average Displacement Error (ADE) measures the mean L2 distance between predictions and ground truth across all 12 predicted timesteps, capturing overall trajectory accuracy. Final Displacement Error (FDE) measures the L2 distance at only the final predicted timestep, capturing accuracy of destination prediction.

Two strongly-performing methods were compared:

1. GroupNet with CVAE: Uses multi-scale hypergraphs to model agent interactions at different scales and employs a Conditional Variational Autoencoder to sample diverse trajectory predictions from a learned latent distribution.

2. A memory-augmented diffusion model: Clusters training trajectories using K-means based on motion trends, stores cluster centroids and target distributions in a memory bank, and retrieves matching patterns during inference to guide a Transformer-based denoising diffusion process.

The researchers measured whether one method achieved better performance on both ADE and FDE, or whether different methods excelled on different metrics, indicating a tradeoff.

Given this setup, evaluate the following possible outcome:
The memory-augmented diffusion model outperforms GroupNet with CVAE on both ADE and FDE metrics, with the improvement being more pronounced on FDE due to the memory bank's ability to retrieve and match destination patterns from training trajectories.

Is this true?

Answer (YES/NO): NO